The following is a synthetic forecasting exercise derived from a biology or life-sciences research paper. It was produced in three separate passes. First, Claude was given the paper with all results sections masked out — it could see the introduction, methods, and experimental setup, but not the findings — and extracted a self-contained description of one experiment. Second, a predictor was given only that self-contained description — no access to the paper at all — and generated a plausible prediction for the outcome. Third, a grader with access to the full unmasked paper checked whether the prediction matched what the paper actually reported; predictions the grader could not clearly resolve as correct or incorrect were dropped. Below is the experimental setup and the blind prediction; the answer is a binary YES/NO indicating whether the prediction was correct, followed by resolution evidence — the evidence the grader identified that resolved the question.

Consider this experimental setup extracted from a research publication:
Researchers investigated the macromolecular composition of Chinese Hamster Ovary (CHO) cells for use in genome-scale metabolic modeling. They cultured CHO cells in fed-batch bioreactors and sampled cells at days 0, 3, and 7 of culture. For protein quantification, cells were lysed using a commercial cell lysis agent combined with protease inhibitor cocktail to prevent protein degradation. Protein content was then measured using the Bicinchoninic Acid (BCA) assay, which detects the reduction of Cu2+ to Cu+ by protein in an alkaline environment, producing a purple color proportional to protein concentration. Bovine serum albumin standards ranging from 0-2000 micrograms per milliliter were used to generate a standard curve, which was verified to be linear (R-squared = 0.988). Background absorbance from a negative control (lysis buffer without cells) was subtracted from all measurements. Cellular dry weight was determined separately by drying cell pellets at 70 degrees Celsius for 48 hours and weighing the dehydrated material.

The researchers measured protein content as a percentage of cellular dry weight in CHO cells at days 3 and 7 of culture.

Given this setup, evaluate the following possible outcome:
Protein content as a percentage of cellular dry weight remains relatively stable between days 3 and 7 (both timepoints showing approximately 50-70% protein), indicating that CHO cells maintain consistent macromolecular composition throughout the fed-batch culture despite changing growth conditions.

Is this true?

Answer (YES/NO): YES